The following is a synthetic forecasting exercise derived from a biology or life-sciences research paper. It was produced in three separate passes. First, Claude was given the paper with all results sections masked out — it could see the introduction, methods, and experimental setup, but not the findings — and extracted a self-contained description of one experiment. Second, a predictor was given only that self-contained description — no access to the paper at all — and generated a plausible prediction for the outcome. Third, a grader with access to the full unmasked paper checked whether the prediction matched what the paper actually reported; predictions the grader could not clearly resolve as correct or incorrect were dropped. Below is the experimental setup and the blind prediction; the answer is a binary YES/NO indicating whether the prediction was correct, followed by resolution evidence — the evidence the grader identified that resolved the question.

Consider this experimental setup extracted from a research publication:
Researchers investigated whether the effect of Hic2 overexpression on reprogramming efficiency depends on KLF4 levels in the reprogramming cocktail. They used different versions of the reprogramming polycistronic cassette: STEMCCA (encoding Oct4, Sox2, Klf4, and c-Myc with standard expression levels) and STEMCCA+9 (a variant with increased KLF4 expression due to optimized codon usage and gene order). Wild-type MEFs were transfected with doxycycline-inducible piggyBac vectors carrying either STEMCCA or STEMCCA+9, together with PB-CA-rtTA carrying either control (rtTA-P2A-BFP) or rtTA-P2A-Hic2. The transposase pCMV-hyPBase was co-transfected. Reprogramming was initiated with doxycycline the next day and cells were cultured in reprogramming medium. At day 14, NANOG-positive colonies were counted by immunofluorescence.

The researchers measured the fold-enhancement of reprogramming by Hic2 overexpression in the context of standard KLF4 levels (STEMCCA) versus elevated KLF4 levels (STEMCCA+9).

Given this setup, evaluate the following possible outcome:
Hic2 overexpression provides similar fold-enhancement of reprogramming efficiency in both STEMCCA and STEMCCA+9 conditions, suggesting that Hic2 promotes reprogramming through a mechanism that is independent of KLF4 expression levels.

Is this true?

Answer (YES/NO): NO